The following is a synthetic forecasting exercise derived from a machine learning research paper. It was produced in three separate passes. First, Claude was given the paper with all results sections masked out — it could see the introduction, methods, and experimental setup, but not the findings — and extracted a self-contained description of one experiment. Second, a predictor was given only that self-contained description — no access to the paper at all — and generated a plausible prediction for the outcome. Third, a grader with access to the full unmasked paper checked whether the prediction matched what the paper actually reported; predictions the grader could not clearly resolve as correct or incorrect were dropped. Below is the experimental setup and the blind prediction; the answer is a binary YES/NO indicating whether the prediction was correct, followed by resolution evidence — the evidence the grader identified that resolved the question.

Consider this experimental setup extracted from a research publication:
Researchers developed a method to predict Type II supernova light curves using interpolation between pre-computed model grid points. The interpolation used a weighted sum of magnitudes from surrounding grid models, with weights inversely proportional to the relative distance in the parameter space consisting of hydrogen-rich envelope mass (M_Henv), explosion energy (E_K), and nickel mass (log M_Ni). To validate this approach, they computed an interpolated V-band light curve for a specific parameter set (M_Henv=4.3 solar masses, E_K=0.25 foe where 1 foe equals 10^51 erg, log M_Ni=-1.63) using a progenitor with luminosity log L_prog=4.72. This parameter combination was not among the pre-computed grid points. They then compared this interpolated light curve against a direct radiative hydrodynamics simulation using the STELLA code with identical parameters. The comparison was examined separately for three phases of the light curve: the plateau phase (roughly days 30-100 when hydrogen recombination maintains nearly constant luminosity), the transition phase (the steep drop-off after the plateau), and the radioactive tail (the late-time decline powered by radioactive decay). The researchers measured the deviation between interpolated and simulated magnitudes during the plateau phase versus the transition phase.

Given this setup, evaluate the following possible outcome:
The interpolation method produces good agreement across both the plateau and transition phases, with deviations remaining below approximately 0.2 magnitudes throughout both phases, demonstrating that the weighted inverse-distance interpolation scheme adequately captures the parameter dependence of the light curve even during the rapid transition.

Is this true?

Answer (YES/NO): NO